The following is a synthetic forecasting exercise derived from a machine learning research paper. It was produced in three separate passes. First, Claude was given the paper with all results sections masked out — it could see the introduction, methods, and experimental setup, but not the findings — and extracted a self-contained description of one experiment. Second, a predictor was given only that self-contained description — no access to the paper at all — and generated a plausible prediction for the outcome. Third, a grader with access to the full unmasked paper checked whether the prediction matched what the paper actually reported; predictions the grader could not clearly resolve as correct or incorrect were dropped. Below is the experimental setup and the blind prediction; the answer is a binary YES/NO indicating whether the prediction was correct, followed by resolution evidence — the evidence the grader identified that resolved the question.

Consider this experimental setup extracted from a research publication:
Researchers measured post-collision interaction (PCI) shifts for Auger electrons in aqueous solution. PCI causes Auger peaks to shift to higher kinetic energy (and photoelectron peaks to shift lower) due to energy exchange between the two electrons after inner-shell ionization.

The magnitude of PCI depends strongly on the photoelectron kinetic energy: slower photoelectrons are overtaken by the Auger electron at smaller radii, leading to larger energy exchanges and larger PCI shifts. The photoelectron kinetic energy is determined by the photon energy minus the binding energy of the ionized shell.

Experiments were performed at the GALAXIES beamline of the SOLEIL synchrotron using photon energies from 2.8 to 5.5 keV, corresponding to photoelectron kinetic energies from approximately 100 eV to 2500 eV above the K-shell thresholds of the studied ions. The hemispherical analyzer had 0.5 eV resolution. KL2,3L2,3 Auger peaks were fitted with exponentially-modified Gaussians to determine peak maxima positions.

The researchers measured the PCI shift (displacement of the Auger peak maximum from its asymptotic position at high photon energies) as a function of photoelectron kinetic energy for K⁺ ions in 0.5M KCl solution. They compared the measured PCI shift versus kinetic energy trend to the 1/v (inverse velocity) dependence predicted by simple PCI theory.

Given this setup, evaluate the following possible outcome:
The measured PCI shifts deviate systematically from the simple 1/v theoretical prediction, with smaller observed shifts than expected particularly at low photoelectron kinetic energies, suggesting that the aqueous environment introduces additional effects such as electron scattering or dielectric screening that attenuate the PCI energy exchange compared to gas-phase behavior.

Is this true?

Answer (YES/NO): NO